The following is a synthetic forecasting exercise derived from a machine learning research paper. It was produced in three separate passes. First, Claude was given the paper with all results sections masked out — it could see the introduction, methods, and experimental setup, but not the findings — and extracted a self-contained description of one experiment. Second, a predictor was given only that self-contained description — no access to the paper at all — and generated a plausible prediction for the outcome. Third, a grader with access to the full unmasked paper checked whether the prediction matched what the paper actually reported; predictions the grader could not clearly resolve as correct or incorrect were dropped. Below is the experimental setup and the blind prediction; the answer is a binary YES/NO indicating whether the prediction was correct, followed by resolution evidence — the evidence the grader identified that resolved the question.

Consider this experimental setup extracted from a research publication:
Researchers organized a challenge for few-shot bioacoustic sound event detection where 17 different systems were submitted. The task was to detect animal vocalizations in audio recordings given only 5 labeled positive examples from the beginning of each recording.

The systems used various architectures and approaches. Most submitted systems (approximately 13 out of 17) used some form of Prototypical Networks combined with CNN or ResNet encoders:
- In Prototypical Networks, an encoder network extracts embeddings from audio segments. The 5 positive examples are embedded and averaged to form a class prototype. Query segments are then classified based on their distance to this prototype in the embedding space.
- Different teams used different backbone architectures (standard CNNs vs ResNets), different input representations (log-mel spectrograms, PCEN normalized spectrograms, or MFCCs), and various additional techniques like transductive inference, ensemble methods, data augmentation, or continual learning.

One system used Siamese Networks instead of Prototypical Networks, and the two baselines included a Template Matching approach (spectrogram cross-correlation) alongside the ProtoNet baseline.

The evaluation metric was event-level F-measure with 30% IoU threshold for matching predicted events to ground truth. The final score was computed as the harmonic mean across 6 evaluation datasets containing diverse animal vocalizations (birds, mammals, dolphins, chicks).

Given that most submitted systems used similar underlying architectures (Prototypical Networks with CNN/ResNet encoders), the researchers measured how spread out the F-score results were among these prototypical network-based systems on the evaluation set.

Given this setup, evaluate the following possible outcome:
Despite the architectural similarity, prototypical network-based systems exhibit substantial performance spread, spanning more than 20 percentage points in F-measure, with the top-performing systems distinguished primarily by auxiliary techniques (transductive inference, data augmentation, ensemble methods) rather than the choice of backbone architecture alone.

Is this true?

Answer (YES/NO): YES